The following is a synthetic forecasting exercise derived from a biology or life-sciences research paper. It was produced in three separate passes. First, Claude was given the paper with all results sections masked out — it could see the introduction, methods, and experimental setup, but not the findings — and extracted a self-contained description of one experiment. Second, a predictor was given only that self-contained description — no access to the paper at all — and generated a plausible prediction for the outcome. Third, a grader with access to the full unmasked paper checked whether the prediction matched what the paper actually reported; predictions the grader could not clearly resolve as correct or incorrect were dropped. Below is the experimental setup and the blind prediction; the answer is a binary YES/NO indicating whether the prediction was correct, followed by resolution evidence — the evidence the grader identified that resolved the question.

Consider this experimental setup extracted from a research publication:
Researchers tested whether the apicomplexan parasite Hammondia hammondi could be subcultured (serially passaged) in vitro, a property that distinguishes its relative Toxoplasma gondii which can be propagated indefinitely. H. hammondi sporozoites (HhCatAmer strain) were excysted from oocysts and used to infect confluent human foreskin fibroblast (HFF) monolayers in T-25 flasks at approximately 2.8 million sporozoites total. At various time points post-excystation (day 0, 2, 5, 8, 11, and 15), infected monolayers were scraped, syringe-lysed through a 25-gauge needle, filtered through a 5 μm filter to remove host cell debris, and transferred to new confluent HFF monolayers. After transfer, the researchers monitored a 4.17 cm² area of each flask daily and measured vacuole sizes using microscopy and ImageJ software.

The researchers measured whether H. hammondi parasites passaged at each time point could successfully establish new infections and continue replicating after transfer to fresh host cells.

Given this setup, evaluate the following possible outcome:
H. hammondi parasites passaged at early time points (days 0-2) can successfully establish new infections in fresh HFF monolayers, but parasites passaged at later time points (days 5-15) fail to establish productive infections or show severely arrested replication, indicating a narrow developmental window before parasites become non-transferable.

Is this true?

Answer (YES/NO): NO